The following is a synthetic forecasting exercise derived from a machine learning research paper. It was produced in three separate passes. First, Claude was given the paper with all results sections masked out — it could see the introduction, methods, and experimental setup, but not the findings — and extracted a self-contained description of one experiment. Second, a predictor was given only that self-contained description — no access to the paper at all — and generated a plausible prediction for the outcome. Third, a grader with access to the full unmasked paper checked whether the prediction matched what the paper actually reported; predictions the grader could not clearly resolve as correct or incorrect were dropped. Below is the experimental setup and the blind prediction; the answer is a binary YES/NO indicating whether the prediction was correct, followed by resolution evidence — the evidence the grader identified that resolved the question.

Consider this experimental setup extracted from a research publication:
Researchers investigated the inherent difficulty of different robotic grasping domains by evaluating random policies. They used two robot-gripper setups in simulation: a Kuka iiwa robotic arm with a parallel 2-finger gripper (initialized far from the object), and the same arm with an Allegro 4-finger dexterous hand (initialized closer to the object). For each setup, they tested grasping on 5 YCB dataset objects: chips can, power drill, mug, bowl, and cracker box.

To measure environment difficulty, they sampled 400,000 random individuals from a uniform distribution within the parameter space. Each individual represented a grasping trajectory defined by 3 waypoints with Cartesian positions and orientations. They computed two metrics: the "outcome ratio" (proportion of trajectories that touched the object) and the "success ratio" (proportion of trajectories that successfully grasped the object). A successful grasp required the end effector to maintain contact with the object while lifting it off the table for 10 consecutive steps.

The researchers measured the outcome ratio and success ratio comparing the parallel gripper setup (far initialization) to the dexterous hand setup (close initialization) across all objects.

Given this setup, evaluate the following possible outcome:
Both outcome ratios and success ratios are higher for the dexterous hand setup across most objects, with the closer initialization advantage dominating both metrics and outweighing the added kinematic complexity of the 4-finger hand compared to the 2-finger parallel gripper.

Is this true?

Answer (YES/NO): YES